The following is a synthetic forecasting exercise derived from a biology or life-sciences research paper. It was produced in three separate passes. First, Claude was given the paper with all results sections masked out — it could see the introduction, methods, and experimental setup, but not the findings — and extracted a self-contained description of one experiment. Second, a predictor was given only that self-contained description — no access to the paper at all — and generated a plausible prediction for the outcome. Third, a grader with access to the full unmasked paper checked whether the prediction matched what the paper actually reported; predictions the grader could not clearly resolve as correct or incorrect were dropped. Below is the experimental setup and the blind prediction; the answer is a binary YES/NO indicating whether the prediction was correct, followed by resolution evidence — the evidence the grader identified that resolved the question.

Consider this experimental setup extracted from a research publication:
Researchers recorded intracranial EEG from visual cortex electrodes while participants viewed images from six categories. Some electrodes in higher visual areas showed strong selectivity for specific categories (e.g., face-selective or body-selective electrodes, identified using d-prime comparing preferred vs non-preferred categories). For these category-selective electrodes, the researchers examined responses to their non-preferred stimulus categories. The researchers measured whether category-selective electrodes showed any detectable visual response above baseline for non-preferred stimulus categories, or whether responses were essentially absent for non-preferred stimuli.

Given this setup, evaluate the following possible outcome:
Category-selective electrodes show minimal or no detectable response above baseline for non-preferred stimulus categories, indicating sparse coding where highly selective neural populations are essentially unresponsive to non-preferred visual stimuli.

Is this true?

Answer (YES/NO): NO